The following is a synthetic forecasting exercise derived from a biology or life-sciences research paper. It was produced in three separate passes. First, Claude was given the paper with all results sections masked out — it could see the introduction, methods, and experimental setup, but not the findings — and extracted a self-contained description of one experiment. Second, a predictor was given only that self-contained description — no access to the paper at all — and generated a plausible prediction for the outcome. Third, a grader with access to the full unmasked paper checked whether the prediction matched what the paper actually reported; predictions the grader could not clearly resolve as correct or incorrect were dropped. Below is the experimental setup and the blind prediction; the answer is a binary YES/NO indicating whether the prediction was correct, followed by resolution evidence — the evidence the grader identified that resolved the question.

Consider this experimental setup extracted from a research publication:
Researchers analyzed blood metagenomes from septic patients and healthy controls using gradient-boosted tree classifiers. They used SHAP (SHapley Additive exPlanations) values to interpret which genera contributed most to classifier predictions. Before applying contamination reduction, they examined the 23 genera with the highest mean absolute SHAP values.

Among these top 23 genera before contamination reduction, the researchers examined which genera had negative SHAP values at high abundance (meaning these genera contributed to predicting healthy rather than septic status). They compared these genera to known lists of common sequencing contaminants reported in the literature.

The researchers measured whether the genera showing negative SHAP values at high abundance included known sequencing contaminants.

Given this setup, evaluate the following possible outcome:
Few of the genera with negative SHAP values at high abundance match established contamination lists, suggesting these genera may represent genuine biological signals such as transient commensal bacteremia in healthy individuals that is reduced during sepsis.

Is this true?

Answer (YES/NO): NO